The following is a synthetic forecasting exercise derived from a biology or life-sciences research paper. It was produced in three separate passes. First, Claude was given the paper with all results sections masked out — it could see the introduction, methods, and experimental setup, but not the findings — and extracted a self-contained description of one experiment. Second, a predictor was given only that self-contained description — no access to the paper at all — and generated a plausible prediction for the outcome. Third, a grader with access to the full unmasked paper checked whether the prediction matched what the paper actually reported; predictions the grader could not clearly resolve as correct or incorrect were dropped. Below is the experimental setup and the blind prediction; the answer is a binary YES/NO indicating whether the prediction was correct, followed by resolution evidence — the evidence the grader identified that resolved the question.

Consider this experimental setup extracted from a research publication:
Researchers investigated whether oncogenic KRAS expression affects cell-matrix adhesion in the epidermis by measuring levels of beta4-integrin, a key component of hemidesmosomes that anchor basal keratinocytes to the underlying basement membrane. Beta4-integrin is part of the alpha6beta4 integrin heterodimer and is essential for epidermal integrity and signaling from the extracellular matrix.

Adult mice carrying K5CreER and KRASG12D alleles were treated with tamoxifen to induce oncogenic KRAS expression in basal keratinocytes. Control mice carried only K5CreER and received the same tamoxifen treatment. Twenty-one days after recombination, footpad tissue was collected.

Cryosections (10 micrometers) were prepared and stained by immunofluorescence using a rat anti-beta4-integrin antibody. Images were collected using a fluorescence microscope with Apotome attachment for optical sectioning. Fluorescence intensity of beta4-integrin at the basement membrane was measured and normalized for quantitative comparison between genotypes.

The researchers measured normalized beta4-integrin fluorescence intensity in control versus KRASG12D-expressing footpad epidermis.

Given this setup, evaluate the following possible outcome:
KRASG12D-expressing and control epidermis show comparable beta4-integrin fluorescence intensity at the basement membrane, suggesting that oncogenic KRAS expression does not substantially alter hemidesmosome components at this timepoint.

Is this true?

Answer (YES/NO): NO